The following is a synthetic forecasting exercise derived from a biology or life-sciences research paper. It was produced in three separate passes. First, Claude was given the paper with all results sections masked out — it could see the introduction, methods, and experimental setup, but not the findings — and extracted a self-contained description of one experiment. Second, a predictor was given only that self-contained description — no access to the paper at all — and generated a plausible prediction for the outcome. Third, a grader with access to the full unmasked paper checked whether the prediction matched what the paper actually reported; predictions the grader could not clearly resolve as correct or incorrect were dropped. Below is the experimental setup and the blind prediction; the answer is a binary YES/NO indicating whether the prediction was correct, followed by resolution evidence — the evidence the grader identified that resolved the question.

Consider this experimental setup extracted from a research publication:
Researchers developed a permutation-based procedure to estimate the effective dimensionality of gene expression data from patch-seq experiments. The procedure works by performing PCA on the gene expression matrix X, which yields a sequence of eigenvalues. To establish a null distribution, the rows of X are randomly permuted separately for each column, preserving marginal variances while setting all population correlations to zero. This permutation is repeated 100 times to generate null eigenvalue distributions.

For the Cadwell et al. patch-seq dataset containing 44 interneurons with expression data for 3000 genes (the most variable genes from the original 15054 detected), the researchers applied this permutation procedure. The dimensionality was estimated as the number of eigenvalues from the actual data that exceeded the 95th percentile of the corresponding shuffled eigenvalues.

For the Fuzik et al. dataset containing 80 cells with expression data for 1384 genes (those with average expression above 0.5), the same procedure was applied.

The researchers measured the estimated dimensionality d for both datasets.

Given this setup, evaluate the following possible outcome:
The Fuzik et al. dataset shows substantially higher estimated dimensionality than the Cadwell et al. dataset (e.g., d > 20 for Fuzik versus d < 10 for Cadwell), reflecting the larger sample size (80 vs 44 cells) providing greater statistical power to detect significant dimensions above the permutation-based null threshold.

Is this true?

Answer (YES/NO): NO